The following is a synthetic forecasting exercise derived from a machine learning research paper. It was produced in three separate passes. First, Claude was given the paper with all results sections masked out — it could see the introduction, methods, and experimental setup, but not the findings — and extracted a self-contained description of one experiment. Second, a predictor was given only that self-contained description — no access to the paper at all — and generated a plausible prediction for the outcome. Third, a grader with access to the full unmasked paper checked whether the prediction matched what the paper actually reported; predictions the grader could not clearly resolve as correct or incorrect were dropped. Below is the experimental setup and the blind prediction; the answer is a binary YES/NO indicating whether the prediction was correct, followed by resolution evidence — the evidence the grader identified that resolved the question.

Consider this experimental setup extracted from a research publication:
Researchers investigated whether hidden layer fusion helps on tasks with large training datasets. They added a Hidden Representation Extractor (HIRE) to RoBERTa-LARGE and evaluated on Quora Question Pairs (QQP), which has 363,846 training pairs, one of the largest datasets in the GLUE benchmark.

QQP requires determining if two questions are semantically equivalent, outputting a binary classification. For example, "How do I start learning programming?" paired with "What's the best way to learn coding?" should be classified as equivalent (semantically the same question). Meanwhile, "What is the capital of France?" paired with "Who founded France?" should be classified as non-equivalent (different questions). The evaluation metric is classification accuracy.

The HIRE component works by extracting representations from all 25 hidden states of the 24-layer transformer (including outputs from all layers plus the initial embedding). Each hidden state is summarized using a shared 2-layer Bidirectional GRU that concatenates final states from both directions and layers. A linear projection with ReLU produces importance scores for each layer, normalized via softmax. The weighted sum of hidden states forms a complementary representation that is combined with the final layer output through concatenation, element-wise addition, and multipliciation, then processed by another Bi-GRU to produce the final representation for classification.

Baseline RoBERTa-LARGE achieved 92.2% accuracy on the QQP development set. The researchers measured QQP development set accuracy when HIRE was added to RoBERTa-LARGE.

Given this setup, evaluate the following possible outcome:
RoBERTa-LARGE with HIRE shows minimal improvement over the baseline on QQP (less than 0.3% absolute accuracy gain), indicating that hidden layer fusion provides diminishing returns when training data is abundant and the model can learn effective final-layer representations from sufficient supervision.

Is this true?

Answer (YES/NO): NO